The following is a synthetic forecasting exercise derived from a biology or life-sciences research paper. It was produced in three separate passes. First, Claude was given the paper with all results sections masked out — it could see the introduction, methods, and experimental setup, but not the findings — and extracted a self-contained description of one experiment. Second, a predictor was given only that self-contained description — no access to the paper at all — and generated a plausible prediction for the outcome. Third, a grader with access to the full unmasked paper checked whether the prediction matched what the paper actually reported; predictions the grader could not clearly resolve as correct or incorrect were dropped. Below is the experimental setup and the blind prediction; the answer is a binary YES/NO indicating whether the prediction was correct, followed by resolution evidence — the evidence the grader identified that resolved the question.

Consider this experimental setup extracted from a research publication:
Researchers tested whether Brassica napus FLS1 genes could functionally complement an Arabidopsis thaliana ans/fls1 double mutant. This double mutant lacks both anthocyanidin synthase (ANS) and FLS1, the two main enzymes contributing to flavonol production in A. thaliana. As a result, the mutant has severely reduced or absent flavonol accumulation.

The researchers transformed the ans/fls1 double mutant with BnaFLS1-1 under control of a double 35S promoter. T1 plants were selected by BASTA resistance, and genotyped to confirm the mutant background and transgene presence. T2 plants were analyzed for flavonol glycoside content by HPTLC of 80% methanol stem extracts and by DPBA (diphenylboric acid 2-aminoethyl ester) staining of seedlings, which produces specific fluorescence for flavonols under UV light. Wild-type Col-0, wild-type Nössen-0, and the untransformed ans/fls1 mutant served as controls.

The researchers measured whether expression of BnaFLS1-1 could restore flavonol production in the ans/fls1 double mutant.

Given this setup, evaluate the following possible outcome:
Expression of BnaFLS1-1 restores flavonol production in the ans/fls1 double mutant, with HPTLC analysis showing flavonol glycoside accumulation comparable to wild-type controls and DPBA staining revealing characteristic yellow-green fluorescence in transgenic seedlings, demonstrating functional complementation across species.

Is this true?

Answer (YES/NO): YES